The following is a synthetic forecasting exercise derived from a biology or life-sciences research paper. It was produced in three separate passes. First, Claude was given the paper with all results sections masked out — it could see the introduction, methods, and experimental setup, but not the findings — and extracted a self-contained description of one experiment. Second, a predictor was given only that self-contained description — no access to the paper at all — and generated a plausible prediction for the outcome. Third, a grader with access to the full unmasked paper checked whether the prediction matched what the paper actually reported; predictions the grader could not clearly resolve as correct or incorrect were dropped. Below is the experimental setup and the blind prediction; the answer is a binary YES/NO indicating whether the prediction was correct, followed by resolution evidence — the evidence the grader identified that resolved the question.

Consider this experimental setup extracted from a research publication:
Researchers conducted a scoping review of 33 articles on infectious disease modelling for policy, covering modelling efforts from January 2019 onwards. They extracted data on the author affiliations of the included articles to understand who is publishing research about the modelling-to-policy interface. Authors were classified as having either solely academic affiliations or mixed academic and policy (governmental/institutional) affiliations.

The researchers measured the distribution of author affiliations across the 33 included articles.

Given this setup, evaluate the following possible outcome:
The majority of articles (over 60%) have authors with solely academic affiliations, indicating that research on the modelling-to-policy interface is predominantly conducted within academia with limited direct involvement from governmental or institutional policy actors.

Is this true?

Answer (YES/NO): NO